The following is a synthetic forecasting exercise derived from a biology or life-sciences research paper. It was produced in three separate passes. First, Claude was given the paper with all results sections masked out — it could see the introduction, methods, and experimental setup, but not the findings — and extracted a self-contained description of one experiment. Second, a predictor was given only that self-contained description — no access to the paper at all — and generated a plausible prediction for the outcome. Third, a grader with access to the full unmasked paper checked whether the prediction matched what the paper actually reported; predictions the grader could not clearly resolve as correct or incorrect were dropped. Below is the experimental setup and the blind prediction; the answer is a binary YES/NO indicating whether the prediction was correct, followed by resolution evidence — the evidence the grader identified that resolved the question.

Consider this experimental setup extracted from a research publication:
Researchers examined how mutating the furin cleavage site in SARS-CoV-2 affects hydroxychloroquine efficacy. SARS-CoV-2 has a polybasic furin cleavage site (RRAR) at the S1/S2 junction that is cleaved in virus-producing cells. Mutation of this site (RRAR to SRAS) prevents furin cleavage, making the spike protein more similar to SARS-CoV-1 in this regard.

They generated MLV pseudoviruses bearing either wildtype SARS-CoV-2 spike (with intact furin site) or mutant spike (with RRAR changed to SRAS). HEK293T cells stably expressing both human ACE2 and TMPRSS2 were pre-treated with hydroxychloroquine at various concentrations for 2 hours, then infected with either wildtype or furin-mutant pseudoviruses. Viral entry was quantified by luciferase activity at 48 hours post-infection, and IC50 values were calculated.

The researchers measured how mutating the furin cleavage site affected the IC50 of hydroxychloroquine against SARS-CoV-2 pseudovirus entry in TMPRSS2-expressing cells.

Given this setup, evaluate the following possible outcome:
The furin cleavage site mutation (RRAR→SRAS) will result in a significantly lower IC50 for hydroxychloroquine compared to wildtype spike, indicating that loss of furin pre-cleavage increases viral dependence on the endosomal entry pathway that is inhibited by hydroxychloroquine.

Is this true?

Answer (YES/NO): YES